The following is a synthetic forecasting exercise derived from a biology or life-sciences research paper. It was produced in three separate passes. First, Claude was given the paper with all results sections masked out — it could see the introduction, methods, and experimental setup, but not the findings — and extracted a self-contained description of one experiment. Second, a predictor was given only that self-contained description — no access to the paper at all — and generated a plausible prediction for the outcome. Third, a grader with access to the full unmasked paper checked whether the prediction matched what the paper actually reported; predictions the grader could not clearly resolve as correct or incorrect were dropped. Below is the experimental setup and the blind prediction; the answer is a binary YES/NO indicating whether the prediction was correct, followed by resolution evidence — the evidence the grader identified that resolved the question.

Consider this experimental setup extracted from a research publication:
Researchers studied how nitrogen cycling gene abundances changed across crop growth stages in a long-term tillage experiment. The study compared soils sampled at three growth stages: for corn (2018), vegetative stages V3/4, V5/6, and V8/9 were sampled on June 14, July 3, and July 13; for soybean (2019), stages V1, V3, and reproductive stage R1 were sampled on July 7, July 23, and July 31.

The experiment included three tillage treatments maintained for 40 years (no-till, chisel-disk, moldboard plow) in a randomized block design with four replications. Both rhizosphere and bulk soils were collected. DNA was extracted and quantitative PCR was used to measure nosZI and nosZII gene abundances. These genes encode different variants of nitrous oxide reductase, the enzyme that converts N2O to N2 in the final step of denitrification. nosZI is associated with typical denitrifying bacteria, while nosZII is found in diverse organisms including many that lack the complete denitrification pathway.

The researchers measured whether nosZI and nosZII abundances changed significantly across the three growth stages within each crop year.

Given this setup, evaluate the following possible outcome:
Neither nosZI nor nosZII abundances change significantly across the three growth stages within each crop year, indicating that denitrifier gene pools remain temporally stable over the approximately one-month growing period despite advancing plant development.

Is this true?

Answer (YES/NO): NO